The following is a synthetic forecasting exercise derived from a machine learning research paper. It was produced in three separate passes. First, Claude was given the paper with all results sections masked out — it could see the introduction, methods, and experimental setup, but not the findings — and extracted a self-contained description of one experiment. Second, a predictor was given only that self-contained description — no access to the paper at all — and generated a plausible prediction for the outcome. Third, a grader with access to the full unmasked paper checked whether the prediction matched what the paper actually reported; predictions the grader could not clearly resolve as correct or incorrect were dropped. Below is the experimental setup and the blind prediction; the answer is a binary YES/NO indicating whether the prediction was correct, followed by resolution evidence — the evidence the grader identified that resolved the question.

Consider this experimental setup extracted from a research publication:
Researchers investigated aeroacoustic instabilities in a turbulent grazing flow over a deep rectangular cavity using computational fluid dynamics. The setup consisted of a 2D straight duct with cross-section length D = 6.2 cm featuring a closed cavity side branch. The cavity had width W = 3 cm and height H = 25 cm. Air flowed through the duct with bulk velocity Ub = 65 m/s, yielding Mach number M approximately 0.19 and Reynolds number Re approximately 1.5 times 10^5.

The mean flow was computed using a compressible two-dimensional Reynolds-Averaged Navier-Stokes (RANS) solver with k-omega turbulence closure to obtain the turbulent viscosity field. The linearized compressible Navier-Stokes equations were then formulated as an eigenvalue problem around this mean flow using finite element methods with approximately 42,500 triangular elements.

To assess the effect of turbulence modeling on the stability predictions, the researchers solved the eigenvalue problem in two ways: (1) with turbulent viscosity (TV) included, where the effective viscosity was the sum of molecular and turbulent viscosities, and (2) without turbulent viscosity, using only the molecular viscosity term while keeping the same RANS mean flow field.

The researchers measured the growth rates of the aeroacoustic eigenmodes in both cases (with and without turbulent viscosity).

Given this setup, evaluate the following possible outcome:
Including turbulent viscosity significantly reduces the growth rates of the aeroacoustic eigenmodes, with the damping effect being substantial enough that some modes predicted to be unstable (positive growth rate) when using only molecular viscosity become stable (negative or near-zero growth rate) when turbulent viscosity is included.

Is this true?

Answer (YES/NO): NO